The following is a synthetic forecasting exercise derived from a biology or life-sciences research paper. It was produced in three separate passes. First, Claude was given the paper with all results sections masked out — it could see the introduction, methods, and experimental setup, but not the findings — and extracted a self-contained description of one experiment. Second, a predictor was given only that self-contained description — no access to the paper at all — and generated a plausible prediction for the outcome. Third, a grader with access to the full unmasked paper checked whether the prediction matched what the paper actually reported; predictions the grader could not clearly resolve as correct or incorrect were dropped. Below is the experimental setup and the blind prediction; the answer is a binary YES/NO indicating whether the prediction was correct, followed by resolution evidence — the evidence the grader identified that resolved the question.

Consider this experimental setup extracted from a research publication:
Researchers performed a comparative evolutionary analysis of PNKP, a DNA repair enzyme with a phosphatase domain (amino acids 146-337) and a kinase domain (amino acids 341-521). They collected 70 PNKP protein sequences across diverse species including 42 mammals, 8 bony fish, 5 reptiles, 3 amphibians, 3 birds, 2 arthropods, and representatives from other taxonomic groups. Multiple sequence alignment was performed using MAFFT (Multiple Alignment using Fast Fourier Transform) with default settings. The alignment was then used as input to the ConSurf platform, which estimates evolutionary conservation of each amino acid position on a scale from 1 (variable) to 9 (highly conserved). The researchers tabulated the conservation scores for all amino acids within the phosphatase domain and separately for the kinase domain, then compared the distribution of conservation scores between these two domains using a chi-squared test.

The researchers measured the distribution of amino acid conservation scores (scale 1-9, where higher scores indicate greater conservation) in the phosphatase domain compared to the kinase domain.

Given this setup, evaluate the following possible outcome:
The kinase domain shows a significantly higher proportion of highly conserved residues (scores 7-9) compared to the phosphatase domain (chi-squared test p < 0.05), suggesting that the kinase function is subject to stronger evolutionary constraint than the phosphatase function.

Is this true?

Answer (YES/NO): NO